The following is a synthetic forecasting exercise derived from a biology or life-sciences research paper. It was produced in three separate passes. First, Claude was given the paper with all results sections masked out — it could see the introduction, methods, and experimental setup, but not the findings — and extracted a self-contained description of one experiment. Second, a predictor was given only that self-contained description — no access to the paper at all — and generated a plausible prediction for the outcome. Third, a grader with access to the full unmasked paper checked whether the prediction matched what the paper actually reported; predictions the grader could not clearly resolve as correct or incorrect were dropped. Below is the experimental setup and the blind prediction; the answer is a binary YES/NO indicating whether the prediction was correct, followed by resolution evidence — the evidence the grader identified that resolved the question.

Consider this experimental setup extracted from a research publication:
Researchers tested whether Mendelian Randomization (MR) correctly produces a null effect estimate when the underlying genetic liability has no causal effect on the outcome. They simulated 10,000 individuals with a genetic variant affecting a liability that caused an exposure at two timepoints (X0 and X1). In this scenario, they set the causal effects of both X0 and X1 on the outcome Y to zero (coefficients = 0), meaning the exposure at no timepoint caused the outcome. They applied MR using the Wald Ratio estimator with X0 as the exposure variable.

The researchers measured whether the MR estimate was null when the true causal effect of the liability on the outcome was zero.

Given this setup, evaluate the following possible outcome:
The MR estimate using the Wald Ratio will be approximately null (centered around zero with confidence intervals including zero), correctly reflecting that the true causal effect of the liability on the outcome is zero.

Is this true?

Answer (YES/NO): YES